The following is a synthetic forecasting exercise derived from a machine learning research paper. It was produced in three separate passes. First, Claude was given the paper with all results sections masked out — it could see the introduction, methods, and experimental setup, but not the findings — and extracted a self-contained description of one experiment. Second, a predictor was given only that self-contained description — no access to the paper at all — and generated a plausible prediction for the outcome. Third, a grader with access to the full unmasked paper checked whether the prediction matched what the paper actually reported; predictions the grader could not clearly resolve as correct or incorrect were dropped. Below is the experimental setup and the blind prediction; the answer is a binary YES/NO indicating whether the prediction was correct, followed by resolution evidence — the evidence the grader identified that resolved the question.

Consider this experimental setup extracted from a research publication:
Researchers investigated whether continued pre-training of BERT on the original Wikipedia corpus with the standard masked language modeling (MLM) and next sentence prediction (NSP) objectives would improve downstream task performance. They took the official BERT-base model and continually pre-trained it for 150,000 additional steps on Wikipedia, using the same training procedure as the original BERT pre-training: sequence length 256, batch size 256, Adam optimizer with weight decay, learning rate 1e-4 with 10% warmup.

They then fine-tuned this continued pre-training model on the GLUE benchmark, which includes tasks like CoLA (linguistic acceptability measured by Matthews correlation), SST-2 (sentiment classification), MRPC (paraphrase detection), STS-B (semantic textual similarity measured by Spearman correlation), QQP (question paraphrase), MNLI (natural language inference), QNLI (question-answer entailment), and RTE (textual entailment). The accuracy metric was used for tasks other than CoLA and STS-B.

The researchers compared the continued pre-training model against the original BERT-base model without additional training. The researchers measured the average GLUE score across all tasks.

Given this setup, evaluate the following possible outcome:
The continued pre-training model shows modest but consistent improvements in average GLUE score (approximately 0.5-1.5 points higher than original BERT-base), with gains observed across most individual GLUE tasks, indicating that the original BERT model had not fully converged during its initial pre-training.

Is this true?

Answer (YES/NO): NO